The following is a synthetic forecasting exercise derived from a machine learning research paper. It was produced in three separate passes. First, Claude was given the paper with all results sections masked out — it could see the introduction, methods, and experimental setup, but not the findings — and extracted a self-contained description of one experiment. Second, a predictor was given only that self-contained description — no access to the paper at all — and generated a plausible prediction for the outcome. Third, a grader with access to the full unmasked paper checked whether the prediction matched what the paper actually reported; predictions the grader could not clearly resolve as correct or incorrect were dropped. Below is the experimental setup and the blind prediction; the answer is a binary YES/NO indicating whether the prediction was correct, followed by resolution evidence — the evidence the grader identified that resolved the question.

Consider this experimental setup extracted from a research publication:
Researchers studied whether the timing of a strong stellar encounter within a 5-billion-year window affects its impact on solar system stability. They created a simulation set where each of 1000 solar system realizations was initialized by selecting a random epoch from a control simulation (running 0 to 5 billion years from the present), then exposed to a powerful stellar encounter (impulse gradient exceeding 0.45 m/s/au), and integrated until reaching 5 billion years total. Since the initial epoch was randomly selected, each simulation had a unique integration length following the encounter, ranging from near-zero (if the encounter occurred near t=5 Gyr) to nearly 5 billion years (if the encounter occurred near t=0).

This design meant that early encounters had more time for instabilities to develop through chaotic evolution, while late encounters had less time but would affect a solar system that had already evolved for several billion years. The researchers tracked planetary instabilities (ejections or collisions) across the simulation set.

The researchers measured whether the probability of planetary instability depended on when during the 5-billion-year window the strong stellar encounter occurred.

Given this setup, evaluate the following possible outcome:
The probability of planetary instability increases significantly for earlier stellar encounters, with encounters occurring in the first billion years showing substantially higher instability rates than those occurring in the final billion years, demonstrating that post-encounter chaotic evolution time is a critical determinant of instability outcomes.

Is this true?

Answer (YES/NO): NO